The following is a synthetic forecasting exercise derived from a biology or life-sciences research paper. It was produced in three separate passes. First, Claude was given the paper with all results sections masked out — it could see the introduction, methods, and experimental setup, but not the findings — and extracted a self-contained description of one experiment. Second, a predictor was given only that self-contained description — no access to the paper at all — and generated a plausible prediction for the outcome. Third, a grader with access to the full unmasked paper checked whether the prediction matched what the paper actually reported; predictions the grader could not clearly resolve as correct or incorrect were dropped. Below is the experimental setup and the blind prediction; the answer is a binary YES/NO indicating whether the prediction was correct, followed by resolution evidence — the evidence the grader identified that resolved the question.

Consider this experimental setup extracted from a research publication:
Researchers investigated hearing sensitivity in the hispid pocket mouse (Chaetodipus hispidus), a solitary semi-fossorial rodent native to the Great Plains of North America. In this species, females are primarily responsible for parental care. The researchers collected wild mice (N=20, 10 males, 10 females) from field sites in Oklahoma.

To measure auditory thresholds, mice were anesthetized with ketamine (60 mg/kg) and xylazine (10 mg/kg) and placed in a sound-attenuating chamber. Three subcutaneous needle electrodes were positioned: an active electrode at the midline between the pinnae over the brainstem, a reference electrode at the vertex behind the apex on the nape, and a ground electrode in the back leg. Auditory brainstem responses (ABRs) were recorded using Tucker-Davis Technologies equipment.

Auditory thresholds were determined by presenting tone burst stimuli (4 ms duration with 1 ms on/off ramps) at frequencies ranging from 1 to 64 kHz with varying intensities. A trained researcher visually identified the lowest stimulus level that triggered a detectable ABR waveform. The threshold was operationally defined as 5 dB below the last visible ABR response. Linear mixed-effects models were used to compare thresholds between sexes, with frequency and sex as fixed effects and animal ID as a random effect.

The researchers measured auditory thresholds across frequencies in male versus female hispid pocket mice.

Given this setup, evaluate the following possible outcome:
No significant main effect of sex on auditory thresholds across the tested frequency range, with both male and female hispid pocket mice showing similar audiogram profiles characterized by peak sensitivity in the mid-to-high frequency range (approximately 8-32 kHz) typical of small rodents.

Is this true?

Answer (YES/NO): NO